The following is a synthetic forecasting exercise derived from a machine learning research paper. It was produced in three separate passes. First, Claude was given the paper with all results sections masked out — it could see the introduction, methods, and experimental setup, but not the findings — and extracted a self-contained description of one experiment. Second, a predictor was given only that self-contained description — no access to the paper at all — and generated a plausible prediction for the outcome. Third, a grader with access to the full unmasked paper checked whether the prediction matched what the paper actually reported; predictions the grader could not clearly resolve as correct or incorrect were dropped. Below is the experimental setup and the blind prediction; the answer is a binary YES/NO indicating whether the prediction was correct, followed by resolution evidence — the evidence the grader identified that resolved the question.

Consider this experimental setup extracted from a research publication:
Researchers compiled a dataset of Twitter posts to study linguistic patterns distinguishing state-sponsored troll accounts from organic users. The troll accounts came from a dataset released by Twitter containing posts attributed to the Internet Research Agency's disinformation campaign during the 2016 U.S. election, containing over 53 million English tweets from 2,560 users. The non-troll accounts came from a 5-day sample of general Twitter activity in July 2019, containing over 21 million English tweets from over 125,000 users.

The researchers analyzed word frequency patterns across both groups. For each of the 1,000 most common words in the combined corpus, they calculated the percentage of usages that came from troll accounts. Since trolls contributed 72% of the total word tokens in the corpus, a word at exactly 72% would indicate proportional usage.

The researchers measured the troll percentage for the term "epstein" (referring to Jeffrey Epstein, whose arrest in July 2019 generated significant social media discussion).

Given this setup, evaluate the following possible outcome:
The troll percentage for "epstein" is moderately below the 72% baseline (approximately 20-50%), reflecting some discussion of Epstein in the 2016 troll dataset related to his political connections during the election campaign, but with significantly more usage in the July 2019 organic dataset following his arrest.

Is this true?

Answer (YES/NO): NO